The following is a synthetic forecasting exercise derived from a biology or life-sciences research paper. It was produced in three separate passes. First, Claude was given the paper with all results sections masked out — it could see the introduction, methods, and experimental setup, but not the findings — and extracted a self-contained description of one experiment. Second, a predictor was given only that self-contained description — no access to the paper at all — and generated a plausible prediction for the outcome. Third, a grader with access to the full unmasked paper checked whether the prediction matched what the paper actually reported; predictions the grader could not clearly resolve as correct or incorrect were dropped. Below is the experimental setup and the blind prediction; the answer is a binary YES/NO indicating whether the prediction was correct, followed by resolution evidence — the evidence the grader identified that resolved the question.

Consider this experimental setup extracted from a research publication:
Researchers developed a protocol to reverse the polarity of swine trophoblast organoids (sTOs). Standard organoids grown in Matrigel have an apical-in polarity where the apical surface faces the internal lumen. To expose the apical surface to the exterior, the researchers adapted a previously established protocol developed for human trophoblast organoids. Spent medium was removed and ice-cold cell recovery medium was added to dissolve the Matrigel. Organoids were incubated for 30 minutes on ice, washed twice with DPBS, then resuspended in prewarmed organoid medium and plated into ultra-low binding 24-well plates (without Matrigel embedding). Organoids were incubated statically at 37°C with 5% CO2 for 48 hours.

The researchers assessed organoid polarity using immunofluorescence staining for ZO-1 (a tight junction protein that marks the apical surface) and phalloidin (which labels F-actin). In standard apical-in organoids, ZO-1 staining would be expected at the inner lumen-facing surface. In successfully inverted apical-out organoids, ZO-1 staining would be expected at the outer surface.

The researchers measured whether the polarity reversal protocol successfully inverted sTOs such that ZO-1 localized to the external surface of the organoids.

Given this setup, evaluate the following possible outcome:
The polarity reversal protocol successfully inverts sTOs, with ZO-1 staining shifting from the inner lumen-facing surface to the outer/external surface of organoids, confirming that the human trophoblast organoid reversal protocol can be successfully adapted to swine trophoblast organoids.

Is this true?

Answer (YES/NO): YES